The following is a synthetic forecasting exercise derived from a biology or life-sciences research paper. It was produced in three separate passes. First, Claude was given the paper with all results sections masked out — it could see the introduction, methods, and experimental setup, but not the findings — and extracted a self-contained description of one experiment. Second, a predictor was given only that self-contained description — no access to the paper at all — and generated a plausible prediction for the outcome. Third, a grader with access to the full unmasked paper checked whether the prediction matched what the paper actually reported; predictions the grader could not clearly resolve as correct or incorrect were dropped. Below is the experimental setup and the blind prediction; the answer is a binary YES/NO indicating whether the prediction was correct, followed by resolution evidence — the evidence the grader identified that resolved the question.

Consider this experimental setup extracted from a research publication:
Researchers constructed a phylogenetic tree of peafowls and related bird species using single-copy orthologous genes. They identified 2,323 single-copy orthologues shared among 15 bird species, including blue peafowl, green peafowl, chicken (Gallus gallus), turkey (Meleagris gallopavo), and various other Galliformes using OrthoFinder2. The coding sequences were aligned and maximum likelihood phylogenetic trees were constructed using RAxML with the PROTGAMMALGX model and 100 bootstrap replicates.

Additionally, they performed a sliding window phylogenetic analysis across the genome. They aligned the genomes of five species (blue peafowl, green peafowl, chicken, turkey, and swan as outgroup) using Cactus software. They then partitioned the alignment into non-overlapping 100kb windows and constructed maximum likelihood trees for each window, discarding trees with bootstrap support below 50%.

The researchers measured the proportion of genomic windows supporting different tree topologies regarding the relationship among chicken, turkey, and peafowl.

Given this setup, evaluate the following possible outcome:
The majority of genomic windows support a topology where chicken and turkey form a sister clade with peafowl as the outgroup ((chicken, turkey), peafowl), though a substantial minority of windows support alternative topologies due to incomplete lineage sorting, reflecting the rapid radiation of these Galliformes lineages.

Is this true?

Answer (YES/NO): NO